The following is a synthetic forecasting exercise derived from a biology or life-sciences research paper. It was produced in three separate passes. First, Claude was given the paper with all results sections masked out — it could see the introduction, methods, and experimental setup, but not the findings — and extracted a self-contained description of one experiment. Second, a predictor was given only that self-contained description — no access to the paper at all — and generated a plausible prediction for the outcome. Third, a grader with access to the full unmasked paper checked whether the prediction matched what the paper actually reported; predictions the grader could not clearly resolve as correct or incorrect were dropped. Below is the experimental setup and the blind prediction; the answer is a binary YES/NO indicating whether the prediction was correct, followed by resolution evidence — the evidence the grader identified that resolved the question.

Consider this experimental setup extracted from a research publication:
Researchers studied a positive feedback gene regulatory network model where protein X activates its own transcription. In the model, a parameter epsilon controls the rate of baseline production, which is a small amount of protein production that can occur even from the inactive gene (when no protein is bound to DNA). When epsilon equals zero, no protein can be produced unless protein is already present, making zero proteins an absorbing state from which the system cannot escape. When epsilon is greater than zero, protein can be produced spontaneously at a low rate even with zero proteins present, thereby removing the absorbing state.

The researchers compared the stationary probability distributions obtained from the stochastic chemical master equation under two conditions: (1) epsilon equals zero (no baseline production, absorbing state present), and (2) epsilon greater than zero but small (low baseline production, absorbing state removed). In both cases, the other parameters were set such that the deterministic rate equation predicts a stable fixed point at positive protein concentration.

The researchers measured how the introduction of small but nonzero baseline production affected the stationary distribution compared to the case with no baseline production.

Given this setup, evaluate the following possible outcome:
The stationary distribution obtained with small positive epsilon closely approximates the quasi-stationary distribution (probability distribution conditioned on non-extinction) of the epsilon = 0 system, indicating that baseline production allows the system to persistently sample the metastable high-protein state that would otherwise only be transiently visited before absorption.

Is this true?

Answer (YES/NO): YES